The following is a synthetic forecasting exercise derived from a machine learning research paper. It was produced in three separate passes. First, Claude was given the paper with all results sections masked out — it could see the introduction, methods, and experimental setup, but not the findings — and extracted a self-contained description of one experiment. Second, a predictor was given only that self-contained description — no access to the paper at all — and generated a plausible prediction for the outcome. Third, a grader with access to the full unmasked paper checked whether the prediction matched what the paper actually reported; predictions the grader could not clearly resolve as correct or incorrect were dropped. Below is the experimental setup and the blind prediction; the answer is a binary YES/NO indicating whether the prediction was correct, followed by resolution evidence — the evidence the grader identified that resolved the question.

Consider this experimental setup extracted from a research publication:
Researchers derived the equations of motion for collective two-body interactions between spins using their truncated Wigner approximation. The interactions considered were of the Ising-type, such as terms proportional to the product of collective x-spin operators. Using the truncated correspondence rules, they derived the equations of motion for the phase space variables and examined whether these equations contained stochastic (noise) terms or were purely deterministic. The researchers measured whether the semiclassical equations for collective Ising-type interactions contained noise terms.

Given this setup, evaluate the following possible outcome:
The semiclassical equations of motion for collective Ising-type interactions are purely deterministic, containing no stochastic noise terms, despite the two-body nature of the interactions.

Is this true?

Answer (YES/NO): YES